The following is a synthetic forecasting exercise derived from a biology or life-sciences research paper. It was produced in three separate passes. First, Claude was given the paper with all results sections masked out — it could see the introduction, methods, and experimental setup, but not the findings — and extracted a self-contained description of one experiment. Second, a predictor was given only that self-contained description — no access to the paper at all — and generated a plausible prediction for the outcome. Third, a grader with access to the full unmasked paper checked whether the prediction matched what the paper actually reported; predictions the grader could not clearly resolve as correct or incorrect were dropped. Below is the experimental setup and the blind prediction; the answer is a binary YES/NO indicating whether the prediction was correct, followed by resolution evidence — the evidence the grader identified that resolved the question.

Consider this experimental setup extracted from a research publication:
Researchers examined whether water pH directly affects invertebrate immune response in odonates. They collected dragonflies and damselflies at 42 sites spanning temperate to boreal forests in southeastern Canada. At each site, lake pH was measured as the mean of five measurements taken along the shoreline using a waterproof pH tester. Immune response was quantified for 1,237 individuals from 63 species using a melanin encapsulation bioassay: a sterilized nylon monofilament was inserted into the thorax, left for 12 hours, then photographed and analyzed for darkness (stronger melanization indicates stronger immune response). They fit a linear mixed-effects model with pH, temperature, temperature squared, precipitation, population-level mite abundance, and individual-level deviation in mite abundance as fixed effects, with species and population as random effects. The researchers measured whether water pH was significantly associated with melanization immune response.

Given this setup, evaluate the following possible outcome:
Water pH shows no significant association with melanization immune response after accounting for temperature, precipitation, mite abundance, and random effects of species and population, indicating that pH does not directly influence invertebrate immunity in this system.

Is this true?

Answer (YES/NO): YES